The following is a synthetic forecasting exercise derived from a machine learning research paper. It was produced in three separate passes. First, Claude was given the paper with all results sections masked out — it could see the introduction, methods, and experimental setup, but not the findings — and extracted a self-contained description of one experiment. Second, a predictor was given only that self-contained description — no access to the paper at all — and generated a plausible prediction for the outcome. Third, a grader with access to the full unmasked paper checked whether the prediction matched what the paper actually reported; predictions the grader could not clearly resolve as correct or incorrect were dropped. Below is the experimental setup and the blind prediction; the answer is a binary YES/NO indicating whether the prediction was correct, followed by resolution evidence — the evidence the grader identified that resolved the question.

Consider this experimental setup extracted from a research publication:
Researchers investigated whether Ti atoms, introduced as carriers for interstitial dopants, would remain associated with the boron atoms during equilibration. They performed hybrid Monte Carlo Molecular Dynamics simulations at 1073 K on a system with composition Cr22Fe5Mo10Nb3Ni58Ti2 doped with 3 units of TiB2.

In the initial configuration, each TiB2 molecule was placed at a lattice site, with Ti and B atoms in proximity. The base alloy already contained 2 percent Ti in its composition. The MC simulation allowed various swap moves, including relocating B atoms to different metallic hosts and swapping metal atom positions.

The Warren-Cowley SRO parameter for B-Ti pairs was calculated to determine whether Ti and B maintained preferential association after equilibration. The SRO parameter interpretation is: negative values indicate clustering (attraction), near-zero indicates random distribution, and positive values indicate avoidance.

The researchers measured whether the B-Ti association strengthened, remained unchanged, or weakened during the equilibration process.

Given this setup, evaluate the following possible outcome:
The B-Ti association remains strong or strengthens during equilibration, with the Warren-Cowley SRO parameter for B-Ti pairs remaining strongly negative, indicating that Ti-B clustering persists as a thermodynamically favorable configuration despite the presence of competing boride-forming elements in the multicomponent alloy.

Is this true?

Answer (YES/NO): NO